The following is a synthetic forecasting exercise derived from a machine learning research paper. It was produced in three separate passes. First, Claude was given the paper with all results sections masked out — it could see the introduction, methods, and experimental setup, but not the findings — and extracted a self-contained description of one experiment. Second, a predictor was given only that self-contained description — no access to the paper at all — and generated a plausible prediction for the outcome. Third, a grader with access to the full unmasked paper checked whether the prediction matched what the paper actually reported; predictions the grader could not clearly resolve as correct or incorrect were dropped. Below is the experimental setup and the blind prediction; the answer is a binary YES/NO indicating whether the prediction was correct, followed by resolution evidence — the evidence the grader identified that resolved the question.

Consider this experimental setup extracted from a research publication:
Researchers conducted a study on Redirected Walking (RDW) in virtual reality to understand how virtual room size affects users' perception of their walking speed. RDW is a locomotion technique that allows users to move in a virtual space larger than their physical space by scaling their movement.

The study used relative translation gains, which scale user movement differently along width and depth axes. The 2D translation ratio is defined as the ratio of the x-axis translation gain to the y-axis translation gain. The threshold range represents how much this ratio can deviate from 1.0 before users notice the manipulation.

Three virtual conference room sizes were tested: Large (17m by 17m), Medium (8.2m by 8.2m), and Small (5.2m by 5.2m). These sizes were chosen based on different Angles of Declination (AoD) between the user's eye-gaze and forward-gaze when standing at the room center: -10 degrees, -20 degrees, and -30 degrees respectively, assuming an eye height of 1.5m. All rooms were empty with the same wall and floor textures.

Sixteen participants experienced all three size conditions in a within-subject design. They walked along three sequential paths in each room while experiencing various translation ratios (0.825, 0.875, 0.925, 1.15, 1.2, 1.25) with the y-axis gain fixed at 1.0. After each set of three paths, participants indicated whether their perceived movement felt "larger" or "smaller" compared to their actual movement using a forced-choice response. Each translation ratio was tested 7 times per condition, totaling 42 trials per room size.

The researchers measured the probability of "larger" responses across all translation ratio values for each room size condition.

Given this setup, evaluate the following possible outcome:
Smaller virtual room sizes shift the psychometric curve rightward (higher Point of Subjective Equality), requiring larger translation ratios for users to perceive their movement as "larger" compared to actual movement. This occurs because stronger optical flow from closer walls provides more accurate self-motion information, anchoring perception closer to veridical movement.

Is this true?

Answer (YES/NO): NO